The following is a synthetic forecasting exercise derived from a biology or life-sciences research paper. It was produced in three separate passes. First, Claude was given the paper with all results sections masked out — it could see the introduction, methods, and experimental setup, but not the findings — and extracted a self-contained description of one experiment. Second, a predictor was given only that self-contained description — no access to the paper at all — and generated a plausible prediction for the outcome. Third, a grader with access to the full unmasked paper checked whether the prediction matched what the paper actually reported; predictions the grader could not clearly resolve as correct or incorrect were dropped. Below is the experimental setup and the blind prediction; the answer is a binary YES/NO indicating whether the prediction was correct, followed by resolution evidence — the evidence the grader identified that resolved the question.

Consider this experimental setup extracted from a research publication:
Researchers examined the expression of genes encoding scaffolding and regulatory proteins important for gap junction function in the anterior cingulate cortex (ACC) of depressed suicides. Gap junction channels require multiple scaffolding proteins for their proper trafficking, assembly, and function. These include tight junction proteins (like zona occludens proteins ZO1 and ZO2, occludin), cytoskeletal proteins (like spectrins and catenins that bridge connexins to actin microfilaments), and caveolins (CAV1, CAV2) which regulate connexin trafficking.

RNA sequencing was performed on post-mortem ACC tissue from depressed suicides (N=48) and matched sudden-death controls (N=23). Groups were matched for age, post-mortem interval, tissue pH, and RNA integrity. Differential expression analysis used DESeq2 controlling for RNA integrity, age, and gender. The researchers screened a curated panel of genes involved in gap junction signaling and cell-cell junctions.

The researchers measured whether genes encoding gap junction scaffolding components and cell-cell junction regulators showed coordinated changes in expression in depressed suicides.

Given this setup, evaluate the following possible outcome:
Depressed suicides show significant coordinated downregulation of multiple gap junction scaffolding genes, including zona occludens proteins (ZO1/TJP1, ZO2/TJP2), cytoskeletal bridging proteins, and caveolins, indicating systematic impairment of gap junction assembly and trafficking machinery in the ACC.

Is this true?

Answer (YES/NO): YES